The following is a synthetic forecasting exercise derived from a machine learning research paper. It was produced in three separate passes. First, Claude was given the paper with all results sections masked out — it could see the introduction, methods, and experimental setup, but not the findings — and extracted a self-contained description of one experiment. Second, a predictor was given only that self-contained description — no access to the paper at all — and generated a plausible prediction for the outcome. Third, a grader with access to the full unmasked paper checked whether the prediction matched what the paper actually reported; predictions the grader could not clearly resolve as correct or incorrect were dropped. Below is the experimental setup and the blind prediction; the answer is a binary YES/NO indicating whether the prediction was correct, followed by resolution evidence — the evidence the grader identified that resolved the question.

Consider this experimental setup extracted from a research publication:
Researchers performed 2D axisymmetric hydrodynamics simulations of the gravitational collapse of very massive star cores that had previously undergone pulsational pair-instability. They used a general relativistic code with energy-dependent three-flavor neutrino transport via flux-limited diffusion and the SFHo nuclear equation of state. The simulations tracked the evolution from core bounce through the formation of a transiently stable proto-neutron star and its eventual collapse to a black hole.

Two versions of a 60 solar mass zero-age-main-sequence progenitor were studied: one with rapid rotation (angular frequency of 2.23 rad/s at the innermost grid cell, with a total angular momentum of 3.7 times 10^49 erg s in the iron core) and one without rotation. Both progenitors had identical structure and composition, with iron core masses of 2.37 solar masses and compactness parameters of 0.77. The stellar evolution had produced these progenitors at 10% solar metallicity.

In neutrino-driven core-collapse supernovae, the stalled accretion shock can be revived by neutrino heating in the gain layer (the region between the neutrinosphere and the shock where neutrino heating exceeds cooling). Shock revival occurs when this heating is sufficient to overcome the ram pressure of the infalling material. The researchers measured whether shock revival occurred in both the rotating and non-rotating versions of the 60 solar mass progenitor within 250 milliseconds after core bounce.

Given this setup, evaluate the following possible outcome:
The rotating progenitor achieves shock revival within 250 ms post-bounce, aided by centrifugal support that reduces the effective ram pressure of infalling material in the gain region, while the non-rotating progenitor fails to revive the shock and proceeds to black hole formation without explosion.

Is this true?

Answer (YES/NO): NO